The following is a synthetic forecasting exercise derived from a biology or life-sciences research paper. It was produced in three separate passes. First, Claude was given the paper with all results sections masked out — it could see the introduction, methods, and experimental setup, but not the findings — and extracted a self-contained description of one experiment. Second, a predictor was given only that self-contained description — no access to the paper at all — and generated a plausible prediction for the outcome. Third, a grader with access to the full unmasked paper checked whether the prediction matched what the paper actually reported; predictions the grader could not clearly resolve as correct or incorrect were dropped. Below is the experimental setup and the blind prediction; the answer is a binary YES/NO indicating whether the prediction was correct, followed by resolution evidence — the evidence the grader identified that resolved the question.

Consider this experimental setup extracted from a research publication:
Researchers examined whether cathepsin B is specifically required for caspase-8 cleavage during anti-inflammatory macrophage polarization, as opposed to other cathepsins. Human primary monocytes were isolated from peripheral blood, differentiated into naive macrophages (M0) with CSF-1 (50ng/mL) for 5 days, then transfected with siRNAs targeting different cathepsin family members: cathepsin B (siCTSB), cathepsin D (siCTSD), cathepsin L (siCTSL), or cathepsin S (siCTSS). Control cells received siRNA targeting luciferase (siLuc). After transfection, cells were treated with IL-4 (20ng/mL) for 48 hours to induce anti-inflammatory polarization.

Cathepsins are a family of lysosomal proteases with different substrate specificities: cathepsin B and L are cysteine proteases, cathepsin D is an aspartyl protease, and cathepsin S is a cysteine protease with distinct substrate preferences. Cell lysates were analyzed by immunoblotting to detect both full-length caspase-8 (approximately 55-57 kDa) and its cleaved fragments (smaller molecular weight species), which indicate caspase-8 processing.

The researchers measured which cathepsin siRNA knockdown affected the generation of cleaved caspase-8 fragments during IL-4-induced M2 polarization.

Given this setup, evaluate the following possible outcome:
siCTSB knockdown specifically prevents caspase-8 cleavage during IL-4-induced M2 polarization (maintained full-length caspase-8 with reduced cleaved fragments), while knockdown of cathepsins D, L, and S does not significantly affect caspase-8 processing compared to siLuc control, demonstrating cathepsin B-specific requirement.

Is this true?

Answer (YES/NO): YES